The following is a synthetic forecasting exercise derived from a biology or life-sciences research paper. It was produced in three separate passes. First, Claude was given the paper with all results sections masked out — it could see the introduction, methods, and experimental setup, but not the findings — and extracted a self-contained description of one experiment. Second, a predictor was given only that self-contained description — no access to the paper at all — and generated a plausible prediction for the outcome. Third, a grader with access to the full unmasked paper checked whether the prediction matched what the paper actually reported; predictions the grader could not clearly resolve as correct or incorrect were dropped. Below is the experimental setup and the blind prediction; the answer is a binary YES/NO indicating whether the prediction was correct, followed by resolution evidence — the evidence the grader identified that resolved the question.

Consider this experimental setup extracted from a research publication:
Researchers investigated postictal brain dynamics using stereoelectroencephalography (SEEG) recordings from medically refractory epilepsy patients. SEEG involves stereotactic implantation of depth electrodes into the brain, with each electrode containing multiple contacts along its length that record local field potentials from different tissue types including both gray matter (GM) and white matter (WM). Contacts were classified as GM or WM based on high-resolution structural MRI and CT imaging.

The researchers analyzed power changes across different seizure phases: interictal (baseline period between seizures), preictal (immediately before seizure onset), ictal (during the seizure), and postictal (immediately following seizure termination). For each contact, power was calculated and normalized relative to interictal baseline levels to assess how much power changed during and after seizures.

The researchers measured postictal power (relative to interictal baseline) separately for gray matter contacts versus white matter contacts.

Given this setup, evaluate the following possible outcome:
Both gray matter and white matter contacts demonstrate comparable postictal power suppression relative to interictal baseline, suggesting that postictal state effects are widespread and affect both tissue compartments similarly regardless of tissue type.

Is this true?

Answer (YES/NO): NO